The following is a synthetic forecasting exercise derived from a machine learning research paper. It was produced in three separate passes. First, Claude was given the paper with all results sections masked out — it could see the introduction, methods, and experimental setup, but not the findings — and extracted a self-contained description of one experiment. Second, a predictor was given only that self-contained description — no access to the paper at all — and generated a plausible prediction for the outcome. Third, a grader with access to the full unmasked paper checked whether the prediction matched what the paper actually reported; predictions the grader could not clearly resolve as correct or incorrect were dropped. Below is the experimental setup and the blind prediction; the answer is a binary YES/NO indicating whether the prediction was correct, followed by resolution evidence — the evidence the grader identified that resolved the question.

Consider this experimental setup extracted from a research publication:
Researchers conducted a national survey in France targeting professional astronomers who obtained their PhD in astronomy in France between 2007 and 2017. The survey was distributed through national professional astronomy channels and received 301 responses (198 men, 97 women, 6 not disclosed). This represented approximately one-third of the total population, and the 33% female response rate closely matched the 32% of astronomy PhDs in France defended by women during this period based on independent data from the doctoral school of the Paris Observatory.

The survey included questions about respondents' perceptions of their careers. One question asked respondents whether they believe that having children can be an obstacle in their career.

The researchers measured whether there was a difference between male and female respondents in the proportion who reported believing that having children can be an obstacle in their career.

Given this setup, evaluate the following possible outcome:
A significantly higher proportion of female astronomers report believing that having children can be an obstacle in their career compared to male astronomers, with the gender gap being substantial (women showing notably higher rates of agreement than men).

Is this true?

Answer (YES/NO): YES